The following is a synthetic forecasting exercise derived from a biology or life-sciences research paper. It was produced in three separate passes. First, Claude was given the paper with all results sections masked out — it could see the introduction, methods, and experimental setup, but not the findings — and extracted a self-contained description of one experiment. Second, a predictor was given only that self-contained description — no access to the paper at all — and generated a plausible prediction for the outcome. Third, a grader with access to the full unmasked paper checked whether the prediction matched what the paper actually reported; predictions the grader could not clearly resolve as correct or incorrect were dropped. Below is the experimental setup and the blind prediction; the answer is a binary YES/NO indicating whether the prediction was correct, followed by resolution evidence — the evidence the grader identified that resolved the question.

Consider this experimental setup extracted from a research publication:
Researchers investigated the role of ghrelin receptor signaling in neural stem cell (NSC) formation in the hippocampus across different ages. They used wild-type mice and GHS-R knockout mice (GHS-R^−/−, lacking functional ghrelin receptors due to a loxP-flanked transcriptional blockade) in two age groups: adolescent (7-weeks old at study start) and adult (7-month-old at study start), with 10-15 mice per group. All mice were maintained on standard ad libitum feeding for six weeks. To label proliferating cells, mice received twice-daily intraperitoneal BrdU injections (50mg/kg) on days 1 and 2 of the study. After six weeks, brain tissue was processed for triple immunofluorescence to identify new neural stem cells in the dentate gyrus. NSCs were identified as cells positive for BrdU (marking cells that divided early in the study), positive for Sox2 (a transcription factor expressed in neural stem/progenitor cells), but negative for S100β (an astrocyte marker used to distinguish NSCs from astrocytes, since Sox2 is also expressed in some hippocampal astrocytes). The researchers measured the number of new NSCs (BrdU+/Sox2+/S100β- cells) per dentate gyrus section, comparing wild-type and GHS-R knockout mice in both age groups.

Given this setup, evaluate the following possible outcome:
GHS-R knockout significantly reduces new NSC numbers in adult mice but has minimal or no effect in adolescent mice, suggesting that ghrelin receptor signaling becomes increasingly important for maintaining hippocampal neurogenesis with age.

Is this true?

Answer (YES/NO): NO